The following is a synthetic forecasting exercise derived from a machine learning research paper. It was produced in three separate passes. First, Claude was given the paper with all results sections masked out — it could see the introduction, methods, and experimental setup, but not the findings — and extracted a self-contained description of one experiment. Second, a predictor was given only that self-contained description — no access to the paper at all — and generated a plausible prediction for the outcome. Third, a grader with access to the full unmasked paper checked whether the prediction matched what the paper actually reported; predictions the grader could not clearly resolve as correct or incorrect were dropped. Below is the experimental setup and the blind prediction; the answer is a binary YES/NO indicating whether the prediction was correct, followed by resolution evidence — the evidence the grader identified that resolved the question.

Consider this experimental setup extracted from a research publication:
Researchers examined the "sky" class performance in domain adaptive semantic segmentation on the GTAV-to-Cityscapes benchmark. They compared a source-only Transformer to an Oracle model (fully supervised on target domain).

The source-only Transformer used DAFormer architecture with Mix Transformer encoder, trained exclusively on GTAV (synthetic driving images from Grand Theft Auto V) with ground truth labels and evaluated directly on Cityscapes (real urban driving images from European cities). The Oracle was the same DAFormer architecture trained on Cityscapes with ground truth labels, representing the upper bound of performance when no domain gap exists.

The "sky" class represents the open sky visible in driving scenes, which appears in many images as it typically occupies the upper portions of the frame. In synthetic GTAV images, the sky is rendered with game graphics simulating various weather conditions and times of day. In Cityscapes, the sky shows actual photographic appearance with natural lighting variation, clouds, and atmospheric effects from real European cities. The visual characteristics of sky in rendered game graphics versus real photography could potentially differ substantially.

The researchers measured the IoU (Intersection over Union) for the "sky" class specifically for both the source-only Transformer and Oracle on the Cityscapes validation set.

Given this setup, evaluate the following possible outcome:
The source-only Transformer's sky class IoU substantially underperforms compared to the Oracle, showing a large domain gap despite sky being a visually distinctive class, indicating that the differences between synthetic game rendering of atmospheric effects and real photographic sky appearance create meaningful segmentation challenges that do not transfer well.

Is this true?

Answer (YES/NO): NO